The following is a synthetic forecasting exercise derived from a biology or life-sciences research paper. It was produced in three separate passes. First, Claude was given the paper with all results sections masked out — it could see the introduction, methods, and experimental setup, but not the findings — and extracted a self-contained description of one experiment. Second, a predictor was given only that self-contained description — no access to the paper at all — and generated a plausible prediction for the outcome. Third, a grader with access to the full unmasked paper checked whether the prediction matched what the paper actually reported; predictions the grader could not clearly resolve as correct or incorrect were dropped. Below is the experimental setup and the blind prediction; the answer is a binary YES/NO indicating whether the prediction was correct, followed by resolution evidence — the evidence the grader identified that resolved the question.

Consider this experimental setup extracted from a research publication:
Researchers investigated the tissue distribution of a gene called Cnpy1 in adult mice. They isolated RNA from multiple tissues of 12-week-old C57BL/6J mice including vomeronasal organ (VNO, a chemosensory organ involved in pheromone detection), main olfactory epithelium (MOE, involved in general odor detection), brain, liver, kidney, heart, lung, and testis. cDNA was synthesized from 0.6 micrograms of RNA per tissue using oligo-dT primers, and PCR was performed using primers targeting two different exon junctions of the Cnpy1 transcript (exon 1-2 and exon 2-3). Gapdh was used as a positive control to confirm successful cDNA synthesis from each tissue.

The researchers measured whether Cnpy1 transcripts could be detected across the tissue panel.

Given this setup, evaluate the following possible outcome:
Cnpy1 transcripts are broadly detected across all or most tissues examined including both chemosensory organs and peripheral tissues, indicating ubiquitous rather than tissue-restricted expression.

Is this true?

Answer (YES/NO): NO